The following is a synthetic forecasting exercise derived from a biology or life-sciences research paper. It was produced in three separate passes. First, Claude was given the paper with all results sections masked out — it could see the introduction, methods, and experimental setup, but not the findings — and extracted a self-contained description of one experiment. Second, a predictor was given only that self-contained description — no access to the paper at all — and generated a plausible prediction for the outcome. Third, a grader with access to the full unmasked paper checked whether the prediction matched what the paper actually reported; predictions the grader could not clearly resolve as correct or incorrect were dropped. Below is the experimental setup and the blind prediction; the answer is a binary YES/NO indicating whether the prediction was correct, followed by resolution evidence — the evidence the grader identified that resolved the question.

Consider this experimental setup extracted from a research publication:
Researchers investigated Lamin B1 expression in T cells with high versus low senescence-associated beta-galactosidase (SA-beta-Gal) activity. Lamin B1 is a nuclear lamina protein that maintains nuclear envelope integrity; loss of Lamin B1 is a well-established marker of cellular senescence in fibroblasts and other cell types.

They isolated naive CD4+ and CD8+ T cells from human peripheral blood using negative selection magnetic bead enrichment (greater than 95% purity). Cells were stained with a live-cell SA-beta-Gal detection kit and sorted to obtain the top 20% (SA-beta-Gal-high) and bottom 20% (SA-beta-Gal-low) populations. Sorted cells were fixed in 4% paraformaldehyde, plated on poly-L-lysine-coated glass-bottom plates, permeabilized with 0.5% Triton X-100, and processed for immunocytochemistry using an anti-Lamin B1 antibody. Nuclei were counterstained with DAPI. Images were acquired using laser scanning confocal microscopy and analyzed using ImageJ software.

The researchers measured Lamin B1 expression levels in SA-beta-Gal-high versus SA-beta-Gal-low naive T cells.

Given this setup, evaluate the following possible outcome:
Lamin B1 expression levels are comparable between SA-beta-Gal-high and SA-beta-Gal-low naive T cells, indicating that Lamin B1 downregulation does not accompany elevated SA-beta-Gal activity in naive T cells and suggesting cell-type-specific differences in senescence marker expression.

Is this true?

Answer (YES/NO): NO